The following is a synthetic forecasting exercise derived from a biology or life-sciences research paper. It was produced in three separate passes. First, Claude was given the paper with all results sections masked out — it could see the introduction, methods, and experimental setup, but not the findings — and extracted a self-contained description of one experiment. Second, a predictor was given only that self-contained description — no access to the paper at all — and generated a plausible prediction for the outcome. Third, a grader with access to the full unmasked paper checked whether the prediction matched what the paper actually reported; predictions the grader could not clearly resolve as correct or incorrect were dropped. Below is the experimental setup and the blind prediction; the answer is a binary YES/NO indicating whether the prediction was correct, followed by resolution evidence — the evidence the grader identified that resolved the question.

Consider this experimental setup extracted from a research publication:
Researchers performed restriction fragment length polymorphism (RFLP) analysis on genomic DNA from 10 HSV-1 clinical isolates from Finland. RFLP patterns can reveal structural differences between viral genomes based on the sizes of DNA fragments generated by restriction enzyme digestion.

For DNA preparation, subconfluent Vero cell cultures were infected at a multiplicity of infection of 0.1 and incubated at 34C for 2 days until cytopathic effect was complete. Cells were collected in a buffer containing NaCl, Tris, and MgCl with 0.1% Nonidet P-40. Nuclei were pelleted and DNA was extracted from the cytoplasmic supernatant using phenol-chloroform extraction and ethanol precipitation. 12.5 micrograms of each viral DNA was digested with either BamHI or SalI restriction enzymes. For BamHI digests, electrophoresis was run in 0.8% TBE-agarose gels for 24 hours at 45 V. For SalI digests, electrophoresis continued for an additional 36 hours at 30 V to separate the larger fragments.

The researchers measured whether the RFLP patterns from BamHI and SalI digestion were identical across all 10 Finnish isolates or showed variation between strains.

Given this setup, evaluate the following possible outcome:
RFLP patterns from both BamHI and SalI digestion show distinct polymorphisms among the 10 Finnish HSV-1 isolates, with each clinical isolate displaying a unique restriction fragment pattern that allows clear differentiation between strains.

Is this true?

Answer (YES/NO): NO